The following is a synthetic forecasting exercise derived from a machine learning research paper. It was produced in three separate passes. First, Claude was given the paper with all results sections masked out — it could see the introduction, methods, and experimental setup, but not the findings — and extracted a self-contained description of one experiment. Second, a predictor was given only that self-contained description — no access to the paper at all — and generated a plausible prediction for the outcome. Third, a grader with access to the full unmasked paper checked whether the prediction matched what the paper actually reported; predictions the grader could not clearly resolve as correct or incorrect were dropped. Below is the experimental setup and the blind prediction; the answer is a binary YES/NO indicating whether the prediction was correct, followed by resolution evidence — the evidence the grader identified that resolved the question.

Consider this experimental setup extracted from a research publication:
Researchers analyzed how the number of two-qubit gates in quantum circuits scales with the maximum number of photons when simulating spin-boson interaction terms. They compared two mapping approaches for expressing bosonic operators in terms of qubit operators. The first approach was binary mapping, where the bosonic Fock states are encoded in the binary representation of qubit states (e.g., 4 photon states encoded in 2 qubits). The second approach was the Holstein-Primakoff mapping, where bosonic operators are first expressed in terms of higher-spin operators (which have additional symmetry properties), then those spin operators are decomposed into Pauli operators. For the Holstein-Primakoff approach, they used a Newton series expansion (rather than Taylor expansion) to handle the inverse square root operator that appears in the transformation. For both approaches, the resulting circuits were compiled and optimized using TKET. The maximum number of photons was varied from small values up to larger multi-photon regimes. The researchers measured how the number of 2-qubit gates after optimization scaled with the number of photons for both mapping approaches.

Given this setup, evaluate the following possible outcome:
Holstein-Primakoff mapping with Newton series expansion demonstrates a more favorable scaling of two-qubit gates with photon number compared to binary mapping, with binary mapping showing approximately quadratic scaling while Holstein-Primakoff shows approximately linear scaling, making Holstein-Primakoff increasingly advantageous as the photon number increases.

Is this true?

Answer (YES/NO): NO